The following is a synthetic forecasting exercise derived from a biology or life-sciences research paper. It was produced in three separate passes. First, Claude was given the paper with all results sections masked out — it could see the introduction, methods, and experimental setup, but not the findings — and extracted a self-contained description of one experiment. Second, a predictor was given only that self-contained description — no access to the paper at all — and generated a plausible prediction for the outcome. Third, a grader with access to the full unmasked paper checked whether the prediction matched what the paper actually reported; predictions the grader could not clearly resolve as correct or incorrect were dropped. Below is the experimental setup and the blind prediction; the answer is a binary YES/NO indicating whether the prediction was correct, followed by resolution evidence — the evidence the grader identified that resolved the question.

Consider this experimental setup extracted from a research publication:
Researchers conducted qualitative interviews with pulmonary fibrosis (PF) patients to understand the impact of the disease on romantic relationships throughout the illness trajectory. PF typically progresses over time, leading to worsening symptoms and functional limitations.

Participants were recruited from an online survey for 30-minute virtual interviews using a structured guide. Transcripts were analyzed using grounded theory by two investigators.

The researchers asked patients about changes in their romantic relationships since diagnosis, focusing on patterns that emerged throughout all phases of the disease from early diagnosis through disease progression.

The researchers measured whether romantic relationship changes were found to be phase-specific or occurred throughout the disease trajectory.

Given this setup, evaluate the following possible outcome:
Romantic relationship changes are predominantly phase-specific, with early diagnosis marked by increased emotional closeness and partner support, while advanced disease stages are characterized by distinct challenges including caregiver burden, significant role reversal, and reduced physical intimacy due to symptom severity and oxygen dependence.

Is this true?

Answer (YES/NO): NO